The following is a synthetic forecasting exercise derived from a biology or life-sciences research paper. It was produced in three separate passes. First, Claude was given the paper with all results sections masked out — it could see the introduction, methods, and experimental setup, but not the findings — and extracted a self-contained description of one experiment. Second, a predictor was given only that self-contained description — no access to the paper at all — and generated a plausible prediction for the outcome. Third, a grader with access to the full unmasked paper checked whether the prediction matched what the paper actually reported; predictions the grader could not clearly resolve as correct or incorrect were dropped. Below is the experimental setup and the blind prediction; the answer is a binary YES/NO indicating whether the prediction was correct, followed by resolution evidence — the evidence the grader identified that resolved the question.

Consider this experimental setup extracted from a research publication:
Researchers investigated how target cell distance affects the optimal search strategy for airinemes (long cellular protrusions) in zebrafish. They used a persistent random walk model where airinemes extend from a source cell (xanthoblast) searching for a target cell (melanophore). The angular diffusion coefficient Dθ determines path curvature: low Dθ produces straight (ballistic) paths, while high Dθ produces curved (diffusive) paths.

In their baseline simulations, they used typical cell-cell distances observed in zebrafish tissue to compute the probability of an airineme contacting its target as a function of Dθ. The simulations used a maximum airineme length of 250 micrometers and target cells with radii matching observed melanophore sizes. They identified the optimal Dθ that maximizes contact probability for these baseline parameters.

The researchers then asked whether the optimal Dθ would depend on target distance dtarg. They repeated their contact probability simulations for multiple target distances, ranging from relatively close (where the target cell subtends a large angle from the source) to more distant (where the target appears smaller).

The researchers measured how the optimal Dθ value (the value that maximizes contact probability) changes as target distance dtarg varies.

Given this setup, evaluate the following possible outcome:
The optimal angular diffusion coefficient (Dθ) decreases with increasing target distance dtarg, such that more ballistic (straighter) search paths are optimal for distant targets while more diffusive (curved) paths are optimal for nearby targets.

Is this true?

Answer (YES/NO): YES